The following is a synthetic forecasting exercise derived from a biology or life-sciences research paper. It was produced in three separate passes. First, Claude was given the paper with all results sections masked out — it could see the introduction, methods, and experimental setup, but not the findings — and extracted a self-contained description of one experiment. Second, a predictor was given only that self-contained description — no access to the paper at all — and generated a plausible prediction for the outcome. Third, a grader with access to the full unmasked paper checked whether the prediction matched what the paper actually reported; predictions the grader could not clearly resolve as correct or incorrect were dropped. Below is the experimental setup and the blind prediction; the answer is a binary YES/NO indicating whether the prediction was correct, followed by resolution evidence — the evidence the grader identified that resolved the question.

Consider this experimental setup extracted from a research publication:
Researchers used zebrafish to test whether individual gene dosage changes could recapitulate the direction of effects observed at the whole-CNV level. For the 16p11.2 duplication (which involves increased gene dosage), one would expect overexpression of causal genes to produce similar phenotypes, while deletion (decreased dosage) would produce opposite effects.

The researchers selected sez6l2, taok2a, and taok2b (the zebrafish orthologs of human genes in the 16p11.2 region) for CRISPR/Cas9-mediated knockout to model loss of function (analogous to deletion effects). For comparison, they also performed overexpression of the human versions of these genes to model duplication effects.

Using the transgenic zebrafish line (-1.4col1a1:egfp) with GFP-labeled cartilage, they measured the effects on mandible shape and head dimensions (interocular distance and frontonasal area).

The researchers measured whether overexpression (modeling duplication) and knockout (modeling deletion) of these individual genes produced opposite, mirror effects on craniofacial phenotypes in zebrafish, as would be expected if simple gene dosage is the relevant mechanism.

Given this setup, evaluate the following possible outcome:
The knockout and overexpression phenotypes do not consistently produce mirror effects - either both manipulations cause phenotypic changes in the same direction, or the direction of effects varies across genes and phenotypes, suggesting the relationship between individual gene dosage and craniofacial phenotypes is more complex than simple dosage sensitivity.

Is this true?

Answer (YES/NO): NO